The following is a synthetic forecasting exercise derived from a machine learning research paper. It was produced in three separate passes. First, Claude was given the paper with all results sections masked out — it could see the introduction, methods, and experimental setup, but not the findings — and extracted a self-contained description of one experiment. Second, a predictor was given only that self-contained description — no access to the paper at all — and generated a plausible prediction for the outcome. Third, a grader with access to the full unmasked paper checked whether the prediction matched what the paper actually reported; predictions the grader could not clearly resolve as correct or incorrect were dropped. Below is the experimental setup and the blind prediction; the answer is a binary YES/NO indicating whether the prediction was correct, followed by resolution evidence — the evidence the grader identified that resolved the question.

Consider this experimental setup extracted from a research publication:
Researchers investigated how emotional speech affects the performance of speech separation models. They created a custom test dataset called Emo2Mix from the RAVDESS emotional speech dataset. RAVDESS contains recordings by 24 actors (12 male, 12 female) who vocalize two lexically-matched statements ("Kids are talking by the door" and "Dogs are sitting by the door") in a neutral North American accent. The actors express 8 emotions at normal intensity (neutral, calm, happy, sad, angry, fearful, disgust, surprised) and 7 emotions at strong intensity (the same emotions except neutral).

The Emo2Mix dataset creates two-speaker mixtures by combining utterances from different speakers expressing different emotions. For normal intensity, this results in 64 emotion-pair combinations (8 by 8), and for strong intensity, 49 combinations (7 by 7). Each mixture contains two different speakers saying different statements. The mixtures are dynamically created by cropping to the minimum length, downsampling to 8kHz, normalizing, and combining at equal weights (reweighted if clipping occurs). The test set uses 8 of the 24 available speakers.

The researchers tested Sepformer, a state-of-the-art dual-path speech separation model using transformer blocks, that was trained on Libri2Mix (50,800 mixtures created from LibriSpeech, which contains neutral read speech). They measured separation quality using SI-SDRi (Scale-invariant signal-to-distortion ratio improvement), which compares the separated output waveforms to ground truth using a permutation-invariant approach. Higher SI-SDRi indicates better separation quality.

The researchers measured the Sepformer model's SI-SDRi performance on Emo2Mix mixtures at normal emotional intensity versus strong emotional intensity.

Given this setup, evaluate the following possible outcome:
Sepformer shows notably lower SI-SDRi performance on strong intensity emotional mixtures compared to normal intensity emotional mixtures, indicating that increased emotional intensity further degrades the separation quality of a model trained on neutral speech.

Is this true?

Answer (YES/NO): YES